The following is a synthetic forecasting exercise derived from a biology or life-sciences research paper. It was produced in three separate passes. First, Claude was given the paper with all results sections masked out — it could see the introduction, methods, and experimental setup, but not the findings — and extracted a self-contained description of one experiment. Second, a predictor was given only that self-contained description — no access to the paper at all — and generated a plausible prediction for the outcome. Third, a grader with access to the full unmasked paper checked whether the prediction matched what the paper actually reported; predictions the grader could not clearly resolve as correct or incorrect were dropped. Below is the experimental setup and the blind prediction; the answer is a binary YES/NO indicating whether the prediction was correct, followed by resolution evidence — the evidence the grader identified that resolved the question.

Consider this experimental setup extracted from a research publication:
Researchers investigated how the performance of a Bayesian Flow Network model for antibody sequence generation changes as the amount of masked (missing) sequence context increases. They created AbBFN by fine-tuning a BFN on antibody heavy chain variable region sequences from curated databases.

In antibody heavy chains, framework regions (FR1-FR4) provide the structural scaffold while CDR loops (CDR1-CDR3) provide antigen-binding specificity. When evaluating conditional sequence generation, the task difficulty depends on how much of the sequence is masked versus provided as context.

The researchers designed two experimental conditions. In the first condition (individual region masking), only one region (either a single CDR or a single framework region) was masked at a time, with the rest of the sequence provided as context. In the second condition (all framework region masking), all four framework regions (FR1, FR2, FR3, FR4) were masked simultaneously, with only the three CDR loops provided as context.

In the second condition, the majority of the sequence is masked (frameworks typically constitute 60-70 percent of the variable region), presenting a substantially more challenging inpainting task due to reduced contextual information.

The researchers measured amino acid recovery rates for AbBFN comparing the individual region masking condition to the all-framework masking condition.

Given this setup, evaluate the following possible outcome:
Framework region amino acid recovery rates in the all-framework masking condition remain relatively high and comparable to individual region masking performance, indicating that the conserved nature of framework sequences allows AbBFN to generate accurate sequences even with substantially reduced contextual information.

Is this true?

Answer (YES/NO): YES